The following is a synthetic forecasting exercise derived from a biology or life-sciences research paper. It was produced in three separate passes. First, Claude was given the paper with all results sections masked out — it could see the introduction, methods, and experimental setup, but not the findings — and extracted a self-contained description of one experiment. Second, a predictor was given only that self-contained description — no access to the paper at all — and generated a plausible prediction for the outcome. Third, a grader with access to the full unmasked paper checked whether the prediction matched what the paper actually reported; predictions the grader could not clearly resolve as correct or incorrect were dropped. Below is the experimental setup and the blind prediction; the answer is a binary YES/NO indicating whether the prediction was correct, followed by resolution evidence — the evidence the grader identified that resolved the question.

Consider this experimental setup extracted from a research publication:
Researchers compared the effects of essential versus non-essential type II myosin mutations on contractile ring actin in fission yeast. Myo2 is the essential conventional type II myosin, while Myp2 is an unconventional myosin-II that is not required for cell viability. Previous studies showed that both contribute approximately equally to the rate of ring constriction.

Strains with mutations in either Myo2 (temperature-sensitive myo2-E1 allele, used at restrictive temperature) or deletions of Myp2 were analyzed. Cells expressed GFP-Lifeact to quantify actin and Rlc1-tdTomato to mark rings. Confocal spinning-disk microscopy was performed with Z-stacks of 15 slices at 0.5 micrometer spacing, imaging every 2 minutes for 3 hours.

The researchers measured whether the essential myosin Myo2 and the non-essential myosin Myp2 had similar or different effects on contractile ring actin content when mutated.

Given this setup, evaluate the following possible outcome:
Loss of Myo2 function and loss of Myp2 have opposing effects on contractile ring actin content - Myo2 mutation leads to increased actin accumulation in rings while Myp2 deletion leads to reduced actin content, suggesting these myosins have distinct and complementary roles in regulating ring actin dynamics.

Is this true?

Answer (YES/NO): NO